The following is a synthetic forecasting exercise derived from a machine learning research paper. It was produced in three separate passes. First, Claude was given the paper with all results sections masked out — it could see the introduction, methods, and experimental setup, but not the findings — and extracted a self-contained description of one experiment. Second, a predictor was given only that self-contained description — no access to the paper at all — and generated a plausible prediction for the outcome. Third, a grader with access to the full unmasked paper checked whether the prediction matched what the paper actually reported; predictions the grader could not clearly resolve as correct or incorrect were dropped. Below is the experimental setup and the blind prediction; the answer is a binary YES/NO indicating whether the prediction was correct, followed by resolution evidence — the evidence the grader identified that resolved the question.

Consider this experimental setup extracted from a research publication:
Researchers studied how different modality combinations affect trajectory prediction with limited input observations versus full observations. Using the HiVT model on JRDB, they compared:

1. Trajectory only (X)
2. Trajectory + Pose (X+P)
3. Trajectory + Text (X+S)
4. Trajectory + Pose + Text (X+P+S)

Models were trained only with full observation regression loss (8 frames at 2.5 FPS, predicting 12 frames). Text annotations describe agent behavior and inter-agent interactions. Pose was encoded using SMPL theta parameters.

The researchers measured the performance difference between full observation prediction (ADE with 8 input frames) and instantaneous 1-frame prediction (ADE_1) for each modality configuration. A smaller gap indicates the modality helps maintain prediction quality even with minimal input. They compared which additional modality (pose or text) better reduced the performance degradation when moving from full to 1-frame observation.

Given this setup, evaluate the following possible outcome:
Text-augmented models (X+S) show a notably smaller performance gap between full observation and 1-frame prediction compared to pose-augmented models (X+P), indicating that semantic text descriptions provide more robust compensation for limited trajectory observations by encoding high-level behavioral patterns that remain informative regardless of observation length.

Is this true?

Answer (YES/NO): YES